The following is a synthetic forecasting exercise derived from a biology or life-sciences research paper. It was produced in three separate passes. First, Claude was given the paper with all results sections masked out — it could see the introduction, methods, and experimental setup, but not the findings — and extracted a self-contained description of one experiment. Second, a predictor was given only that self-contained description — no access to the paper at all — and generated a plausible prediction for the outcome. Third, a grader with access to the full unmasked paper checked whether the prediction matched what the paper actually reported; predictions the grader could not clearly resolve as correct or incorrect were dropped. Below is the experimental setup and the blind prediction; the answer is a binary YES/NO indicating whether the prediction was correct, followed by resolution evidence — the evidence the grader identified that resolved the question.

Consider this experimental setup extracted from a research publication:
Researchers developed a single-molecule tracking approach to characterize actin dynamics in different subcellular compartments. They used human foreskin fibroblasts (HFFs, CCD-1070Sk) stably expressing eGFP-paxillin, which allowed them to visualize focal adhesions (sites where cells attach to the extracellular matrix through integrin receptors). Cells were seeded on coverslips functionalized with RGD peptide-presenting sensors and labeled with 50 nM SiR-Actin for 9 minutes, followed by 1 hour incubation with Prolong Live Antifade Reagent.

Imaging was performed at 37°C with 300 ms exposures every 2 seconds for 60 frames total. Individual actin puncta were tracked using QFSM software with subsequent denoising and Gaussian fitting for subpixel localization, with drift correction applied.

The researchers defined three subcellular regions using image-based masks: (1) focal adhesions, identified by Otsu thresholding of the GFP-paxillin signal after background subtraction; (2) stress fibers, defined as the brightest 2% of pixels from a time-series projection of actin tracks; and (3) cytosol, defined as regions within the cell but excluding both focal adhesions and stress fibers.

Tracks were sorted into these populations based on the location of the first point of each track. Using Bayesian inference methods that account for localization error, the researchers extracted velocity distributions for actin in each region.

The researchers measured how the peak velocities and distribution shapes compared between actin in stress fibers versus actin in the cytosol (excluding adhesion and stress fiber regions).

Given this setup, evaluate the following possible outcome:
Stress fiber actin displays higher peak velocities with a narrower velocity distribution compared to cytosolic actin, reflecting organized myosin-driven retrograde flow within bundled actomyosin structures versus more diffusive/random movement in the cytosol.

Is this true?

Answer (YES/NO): NO